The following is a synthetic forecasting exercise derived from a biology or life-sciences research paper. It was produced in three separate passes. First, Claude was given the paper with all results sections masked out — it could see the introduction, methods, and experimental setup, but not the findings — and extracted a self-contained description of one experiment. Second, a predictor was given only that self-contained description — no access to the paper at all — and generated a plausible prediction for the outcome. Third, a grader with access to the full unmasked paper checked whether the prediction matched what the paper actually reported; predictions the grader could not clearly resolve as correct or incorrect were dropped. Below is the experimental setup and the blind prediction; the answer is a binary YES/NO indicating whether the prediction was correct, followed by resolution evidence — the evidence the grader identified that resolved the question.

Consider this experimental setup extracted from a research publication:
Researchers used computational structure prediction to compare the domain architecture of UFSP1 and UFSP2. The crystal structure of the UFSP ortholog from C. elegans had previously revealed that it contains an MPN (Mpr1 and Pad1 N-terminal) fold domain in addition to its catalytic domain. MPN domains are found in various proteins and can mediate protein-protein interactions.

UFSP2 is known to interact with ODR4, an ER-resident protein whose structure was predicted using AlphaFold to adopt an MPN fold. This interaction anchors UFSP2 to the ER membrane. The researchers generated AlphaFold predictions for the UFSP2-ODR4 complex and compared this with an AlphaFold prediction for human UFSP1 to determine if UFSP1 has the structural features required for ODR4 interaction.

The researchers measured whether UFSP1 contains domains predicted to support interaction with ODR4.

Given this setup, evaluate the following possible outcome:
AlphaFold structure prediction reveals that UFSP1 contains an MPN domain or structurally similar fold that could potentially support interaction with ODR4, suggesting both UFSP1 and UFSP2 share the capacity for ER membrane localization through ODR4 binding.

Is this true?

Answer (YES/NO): NO